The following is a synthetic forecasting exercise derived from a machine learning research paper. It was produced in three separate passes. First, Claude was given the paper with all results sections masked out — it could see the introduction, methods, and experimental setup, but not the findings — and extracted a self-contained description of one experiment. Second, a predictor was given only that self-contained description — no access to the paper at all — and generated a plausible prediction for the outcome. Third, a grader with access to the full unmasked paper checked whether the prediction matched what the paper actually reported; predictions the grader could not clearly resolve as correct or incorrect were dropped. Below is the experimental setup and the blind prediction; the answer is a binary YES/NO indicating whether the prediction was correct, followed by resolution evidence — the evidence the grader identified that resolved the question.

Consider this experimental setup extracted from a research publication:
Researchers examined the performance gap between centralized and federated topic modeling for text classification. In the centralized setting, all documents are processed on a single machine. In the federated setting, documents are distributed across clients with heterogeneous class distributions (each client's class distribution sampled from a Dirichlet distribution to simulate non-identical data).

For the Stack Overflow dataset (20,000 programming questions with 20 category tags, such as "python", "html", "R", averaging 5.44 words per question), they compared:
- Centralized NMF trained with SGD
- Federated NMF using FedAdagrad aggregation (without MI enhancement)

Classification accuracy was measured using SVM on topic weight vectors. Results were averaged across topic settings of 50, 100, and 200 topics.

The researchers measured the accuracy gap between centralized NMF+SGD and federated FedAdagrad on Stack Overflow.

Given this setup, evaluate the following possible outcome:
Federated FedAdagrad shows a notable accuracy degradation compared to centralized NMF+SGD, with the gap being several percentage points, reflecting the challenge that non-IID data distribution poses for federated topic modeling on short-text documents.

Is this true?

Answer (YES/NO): NO